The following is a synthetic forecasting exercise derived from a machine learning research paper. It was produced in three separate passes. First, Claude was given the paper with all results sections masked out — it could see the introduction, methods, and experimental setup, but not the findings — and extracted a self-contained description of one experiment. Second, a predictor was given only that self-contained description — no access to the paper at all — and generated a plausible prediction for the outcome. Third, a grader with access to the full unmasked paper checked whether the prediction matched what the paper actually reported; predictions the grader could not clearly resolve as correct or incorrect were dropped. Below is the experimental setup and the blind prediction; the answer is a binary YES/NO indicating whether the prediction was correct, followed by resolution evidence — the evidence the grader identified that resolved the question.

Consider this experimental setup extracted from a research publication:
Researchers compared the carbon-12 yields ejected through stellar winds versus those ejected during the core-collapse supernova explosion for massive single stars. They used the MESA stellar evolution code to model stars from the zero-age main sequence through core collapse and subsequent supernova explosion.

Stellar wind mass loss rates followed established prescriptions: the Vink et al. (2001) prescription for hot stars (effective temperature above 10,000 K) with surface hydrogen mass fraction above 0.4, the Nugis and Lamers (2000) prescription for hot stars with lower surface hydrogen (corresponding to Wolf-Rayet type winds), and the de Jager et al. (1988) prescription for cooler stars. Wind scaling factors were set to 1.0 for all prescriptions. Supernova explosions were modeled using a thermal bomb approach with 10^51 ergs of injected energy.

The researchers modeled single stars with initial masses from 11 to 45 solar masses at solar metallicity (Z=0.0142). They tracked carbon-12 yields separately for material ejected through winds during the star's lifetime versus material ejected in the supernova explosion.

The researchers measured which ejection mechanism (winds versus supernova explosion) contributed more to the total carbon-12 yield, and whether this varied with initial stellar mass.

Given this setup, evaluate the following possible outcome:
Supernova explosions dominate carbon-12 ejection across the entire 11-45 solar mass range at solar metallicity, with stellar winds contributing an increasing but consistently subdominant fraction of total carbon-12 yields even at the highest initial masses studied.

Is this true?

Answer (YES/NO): NO